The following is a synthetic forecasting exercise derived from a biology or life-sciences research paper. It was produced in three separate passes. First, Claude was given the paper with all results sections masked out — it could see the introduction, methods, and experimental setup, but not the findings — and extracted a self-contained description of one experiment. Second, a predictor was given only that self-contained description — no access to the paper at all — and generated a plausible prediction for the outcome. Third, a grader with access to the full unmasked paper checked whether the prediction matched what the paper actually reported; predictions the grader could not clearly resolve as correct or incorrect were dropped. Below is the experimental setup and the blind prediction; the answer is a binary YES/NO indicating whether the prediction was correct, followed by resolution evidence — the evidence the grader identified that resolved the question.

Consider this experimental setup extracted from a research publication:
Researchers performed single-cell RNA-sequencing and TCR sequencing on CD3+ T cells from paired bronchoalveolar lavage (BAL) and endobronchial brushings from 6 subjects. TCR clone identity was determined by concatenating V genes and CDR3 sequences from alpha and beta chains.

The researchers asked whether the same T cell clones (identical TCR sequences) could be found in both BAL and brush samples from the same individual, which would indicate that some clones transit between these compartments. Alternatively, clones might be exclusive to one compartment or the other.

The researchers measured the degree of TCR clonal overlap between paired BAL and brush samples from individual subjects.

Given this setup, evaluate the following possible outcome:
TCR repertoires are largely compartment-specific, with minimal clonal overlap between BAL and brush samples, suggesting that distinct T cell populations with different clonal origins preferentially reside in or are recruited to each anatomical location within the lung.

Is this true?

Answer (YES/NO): NO